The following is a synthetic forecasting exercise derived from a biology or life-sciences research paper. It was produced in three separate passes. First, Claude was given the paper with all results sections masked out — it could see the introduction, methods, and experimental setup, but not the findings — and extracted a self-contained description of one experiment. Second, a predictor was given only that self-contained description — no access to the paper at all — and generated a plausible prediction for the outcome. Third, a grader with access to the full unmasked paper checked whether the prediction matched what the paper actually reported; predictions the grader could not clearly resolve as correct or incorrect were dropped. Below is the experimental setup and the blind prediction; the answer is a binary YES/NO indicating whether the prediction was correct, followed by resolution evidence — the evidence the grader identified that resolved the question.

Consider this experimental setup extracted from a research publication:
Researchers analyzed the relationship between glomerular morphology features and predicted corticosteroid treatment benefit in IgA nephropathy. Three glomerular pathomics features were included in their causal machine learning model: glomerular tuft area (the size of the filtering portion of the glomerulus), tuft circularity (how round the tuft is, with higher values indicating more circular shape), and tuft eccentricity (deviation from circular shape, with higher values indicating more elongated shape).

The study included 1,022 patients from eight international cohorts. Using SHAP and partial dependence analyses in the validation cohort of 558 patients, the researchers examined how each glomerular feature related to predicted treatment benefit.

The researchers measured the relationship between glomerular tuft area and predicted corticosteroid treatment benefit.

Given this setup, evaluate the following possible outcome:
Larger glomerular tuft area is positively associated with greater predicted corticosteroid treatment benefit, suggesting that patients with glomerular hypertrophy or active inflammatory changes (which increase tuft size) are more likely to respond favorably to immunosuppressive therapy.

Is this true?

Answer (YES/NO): NO